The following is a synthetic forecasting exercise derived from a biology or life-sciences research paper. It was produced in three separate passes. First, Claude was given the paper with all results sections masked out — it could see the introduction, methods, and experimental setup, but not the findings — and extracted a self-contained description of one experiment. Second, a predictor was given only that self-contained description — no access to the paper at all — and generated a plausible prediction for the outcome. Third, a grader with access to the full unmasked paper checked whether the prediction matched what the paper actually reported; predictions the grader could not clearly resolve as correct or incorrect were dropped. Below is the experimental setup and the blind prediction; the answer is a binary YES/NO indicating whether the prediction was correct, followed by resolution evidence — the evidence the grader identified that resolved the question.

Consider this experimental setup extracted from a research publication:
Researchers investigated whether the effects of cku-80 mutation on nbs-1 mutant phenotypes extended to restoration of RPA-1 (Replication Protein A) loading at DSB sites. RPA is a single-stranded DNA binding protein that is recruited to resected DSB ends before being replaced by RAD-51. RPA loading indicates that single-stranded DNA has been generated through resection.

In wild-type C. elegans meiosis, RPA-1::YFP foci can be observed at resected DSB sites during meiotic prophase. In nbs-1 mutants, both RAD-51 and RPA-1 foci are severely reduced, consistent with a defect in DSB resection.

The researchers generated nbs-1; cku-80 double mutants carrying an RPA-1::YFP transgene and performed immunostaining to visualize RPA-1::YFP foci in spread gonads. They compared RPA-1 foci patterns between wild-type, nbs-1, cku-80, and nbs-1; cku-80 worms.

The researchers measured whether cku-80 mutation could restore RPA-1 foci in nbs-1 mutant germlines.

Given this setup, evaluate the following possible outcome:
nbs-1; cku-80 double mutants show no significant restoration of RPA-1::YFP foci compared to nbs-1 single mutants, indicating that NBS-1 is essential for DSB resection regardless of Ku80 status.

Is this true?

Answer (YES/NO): NO